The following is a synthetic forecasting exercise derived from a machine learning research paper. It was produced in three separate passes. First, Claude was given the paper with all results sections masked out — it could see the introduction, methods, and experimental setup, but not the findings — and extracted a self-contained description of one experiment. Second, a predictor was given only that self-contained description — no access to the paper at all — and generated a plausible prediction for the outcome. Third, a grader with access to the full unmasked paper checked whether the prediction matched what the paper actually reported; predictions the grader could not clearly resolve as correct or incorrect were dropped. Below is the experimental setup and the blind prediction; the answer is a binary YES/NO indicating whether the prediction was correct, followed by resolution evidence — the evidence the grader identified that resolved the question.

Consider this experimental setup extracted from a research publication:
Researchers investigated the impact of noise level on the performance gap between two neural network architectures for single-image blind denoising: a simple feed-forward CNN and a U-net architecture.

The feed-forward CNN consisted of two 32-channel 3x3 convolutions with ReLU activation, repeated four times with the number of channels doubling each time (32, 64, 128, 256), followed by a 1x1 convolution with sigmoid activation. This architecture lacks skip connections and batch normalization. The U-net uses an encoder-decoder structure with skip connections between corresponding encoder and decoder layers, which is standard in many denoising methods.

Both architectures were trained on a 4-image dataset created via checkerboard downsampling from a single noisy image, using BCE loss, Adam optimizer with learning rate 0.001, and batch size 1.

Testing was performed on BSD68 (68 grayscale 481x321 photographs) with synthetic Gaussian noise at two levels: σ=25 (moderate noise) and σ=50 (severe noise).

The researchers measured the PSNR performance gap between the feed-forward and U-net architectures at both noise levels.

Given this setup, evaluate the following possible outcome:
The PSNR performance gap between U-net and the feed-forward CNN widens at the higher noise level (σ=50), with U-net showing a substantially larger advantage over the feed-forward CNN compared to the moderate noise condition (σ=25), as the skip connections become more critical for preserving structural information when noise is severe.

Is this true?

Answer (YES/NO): NO